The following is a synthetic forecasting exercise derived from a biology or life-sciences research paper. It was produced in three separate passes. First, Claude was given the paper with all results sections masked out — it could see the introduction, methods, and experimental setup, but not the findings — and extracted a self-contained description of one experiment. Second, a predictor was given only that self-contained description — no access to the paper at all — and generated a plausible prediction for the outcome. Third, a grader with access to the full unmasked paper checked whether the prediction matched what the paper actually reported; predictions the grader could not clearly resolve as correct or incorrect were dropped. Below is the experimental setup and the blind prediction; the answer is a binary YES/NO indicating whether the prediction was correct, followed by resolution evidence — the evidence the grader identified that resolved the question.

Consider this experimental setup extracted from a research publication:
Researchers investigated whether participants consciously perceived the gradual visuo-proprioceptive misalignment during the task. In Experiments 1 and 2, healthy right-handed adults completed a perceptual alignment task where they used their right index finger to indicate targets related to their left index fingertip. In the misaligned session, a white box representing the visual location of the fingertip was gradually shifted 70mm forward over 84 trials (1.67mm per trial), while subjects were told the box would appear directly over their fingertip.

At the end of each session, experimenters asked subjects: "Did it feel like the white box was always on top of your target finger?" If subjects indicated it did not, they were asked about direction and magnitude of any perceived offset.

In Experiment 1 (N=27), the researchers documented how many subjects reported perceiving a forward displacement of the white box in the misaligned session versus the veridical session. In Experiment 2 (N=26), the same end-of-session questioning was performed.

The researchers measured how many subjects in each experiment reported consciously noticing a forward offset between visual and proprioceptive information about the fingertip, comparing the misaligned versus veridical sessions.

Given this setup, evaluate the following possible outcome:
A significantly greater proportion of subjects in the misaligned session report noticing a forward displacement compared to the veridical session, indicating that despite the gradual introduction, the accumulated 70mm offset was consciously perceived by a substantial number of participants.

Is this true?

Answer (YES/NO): NO